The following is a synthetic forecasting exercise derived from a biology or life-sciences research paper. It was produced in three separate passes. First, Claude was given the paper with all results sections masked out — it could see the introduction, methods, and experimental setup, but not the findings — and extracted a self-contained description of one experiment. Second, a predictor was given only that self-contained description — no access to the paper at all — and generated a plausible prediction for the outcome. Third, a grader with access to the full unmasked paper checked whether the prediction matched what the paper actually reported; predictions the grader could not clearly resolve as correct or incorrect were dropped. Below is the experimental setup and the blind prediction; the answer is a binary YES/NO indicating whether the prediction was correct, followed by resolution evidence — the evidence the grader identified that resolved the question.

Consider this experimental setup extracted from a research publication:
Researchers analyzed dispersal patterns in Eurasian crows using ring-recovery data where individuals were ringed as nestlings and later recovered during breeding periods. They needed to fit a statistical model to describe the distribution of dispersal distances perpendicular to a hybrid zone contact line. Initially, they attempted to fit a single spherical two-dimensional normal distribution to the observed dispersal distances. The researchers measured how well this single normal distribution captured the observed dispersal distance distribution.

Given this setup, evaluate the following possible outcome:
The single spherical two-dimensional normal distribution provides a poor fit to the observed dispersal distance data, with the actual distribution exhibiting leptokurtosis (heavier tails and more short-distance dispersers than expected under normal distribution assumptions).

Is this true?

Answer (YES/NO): YES